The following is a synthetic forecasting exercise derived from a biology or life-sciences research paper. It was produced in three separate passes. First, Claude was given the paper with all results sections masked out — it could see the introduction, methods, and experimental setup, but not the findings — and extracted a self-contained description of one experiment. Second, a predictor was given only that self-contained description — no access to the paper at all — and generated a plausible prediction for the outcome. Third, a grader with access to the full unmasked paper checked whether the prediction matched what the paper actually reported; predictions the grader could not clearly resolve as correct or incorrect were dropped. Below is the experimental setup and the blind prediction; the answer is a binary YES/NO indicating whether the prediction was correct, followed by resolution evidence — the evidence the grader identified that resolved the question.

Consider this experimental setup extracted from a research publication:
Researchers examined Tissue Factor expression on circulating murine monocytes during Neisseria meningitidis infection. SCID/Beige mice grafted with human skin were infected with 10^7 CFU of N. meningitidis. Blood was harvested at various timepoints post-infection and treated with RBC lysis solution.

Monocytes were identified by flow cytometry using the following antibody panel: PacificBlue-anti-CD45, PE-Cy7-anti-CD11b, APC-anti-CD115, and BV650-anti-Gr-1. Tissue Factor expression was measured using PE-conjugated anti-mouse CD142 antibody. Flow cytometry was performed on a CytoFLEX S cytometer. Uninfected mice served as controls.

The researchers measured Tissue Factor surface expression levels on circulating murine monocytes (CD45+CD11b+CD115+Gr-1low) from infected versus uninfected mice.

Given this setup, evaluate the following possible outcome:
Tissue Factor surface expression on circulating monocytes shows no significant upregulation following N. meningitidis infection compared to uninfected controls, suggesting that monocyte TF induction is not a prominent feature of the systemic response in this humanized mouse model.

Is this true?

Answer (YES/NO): NO